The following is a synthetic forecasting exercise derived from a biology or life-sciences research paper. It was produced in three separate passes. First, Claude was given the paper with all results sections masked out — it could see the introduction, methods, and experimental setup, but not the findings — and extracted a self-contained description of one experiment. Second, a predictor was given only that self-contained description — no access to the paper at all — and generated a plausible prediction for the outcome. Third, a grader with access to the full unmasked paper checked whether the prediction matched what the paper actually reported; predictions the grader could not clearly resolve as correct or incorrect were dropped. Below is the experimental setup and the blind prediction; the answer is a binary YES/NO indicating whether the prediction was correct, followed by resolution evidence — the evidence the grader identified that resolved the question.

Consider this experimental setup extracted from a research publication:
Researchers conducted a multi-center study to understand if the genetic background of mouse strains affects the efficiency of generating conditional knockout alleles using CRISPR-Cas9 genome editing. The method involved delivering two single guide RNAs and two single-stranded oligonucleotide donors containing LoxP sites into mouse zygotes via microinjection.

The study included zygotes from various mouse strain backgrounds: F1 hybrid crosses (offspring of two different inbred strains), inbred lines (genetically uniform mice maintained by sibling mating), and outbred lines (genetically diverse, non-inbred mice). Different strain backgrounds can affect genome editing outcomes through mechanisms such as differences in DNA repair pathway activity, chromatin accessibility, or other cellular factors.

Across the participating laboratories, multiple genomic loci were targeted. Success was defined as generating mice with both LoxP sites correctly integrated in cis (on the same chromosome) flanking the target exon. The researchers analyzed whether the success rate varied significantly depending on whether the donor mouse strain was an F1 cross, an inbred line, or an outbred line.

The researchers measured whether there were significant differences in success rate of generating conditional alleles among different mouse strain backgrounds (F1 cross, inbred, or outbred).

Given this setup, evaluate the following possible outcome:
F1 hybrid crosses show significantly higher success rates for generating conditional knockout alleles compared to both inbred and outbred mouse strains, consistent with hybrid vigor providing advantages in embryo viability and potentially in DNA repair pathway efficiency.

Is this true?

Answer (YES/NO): NO